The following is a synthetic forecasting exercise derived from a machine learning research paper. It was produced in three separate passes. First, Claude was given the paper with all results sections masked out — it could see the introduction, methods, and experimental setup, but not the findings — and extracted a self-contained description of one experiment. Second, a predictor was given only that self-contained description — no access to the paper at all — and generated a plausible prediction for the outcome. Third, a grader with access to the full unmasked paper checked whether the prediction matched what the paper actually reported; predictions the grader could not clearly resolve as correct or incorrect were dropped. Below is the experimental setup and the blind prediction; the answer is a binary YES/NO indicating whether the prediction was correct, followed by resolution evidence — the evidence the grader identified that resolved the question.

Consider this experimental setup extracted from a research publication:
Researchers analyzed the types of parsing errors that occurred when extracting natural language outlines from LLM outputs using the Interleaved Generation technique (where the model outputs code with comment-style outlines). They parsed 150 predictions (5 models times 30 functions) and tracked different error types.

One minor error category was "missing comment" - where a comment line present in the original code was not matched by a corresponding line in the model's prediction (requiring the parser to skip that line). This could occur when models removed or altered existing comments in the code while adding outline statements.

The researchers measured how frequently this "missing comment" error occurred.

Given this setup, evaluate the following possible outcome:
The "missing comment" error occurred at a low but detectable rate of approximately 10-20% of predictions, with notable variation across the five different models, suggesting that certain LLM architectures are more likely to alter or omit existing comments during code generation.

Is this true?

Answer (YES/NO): NO